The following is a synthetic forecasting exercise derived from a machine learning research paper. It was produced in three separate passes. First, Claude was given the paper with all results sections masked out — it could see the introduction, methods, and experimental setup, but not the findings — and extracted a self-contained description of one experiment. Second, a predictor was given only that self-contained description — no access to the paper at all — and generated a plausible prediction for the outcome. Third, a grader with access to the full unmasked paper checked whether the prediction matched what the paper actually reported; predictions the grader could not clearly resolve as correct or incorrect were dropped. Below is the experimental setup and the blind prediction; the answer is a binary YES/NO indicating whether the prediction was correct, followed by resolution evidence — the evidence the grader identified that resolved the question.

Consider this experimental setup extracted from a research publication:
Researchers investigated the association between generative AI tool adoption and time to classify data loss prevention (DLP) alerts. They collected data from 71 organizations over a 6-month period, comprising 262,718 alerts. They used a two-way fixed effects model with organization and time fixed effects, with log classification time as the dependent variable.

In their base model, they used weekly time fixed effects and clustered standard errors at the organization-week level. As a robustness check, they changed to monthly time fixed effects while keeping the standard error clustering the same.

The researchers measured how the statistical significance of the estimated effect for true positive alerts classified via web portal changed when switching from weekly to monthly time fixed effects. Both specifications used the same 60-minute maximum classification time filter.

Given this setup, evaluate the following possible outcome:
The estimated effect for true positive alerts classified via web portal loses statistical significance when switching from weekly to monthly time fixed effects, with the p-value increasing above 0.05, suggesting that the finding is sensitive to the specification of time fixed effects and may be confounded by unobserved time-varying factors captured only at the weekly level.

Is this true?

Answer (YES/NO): YES